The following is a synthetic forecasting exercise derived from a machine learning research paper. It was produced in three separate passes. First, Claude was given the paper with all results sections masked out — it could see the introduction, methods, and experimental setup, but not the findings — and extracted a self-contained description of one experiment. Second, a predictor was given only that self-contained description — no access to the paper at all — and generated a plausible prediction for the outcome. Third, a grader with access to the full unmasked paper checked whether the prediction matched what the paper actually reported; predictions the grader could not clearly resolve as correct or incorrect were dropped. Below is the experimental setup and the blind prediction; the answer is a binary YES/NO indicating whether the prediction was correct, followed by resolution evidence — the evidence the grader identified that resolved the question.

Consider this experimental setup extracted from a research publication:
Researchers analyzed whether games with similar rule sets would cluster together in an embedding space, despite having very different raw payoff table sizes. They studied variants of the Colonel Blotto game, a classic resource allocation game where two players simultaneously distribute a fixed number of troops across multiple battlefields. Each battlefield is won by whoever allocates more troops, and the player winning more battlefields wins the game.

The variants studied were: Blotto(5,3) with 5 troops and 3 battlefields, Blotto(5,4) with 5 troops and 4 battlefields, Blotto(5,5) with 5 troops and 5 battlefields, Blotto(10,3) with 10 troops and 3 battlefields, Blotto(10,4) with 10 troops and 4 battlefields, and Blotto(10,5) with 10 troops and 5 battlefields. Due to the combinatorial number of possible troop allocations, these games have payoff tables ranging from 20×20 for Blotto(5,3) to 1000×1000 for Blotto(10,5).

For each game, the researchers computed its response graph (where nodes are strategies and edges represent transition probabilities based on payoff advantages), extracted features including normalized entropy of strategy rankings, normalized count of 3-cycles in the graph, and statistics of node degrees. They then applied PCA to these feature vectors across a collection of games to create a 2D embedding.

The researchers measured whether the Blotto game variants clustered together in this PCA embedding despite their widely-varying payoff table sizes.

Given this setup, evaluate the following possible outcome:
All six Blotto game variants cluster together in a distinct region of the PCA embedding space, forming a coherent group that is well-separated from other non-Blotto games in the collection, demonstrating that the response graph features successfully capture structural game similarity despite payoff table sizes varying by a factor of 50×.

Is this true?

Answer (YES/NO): YES